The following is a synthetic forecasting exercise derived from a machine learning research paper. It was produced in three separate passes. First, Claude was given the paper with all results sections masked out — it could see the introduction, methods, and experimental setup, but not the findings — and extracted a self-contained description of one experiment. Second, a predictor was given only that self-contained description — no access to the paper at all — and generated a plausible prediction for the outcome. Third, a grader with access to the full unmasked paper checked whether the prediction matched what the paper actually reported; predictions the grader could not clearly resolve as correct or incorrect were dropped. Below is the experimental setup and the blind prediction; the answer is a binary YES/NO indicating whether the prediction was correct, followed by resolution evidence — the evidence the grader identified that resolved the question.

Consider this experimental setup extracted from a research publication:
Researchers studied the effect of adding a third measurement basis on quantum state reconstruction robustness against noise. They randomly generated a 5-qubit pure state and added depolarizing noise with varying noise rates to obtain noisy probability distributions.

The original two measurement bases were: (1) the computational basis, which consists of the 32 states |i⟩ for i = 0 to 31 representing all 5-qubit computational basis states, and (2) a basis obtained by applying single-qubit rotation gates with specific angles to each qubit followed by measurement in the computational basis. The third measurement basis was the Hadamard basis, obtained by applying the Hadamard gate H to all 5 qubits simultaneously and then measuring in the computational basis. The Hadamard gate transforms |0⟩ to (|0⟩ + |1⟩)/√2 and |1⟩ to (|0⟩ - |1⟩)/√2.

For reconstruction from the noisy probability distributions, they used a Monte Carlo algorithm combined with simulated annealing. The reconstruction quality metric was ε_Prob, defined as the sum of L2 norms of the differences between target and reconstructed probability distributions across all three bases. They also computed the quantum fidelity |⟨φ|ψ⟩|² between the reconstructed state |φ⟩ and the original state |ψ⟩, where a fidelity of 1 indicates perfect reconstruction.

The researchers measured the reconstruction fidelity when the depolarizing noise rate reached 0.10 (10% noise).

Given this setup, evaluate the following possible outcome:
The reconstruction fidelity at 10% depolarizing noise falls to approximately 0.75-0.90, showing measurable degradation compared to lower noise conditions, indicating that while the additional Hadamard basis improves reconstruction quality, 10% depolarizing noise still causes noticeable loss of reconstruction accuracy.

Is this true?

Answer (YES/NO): NO